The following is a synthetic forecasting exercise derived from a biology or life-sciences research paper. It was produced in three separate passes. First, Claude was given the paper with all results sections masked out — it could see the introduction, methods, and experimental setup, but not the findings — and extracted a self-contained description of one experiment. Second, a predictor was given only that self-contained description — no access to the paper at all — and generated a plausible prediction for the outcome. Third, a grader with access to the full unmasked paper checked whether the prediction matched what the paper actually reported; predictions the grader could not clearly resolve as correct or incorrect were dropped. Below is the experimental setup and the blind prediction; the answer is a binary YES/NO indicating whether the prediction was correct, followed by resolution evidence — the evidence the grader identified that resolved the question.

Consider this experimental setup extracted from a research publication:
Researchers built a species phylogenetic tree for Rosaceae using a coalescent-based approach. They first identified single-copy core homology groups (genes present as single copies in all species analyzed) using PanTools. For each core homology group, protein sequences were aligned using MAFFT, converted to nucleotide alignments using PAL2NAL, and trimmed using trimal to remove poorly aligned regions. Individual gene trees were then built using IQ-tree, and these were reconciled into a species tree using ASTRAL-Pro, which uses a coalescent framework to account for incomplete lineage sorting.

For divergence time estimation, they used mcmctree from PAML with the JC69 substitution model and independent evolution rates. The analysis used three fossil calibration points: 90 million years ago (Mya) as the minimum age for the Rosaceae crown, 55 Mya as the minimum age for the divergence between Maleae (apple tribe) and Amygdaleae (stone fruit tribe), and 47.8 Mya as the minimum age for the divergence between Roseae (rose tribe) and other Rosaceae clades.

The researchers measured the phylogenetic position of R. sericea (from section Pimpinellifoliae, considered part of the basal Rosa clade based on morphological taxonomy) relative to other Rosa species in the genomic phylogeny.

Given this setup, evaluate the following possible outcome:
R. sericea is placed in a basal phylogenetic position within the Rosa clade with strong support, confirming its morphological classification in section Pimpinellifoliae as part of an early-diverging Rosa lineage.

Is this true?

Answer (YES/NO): YES